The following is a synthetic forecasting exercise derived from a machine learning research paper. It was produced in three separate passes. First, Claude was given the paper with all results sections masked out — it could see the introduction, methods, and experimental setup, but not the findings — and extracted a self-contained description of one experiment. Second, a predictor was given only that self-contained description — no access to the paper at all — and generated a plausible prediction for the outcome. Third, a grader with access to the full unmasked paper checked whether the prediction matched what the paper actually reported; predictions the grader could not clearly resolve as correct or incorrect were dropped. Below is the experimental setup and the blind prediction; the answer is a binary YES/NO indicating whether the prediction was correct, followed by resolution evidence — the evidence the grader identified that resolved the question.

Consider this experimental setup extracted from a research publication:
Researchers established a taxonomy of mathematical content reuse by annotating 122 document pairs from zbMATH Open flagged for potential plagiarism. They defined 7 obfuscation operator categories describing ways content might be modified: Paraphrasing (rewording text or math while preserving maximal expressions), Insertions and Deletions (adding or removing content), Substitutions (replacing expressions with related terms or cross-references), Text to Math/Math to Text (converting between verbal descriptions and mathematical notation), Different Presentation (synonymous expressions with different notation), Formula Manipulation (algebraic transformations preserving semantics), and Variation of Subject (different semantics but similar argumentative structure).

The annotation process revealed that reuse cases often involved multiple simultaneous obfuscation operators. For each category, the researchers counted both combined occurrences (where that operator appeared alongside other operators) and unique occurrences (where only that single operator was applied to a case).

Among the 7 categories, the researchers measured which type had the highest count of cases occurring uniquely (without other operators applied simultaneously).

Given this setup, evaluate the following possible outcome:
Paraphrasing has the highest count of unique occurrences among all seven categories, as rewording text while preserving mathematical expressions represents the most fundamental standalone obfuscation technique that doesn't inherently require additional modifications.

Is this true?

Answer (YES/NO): YES